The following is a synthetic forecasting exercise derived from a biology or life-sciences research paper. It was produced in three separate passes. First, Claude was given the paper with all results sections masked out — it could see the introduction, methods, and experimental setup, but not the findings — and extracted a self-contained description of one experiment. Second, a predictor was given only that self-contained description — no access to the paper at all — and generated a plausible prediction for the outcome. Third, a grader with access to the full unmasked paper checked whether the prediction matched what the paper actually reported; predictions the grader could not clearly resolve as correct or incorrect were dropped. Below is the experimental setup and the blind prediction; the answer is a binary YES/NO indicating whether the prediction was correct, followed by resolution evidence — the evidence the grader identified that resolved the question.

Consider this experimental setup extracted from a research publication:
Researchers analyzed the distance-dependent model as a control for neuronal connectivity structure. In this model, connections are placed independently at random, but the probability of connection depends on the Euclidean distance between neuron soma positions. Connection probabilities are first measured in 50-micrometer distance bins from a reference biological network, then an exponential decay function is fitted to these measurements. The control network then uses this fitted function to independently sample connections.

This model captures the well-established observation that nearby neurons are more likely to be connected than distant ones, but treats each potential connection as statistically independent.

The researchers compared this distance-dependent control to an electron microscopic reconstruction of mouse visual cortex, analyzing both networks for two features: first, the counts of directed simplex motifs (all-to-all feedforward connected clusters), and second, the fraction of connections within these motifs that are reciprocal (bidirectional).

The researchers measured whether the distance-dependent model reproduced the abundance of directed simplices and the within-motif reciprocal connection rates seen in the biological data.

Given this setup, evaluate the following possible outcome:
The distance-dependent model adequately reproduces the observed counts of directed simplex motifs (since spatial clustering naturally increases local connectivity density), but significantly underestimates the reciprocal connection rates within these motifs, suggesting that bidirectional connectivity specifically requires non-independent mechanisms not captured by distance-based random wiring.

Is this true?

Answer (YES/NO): NO